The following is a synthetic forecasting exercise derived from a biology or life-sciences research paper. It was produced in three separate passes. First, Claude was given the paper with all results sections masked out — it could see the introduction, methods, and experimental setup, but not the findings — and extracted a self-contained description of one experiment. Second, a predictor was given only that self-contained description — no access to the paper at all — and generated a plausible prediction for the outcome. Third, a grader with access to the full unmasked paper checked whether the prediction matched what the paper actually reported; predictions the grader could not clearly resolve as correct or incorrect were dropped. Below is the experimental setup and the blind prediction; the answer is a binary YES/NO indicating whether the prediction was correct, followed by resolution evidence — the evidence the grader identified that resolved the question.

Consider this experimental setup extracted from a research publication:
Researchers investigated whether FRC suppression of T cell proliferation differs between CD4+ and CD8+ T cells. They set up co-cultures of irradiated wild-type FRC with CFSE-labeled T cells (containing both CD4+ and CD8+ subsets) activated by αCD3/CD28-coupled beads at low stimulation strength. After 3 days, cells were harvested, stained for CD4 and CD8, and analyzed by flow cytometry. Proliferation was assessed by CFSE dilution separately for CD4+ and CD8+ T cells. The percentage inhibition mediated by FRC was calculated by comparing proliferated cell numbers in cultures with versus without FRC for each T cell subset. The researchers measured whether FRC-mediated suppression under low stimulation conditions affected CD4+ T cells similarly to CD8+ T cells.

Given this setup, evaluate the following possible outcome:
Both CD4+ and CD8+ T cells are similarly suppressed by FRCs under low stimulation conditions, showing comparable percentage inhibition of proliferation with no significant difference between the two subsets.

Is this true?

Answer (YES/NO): NO